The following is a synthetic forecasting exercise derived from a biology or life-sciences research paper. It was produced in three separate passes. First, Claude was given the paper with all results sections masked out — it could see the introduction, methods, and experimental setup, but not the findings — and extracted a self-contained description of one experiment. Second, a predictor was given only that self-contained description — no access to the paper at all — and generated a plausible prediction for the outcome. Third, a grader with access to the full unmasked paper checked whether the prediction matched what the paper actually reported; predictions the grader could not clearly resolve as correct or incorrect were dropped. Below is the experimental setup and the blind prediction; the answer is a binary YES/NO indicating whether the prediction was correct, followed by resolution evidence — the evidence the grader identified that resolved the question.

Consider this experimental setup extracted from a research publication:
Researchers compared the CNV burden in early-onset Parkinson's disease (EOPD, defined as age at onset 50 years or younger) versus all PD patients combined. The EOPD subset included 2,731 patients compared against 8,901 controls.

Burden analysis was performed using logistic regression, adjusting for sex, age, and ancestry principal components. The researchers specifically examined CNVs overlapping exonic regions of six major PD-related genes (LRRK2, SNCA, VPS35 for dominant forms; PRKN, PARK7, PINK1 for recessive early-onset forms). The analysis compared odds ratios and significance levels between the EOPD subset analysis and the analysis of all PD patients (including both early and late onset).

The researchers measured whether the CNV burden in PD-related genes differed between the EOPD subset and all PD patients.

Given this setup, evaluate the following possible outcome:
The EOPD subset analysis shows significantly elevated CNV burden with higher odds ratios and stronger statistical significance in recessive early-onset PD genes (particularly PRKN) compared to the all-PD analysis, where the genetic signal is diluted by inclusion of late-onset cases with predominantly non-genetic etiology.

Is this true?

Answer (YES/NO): YES